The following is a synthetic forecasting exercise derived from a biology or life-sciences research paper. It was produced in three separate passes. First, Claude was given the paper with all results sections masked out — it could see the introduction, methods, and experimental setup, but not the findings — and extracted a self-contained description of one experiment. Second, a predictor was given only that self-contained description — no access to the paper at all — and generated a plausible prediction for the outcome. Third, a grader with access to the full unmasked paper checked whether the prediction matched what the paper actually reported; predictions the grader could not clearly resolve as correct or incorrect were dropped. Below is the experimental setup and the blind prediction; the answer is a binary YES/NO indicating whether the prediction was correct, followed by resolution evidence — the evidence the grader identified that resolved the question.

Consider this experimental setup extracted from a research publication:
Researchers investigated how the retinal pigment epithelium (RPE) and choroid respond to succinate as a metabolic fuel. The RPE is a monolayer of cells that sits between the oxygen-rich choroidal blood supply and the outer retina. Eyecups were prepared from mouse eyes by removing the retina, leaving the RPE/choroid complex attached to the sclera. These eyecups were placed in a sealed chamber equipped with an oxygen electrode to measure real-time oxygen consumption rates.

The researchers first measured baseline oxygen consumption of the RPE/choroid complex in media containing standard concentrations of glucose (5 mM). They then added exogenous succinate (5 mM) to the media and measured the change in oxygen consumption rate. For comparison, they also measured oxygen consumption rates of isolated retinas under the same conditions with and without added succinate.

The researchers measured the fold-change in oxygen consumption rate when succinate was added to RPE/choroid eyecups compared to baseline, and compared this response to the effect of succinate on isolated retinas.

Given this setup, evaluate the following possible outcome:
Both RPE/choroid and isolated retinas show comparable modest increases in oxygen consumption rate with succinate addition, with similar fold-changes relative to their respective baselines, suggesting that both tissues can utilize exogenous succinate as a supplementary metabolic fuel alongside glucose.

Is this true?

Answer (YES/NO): NO